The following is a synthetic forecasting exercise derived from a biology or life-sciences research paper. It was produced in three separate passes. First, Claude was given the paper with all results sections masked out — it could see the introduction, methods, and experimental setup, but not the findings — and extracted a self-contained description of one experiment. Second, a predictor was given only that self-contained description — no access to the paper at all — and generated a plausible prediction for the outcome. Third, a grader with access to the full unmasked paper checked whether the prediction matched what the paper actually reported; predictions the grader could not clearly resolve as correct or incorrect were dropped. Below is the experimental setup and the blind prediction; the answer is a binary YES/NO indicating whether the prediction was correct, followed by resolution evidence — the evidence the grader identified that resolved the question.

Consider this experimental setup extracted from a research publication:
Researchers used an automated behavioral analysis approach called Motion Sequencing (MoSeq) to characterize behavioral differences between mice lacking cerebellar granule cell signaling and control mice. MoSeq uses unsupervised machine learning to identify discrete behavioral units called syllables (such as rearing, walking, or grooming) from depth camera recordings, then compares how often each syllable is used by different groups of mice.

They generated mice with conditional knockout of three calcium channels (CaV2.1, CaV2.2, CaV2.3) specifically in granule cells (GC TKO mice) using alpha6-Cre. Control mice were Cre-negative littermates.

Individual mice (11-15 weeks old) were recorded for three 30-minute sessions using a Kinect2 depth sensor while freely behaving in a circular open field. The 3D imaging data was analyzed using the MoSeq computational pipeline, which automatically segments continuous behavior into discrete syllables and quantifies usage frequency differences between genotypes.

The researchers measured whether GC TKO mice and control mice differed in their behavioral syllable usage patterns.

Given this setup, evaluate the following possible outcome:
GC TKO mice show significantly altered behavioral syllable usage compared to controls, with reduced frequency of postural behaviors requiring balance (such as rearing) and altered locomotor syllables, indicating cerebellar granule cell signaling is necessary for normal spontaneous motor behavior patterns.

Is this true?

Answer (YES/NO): NO